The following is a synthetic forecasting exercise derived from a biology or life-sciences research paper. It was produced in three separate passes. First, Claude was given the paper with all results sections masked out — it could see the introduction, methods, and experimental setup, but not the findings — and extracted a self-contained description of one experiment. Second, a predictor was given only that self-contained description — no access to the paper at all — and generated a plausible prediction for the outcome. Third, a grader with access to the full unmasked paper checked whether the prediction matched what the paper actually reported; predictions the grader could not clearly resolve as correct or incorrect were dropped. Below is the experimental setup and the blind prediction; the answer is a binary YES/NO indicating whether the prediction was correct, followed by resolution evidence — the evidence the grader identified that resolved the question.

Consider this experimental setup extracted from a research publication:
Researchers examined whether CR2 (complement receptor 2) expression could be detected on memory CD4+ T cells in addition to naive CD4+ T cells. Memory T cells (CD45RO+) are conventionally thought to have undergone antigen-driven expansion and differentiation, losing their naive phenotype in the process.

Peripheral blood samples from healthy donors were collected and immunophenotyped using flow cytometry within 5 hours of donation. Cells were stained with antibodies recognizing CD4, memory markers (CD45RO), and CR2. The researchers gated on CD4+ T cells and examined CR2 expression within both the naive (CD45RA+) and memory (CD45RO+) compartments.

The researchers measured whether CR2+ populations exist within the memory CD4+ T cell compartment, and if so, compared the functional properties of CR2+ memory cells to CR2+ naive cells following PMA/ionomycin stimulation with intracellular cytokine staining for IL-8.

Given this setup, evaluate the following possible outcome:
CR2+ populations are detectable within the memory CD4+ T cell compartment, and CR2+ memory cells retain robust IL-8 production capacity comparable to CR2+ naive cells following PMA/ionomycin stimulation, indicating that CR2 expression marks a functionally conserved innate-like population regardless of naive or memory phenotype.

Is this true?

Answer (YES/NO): NO